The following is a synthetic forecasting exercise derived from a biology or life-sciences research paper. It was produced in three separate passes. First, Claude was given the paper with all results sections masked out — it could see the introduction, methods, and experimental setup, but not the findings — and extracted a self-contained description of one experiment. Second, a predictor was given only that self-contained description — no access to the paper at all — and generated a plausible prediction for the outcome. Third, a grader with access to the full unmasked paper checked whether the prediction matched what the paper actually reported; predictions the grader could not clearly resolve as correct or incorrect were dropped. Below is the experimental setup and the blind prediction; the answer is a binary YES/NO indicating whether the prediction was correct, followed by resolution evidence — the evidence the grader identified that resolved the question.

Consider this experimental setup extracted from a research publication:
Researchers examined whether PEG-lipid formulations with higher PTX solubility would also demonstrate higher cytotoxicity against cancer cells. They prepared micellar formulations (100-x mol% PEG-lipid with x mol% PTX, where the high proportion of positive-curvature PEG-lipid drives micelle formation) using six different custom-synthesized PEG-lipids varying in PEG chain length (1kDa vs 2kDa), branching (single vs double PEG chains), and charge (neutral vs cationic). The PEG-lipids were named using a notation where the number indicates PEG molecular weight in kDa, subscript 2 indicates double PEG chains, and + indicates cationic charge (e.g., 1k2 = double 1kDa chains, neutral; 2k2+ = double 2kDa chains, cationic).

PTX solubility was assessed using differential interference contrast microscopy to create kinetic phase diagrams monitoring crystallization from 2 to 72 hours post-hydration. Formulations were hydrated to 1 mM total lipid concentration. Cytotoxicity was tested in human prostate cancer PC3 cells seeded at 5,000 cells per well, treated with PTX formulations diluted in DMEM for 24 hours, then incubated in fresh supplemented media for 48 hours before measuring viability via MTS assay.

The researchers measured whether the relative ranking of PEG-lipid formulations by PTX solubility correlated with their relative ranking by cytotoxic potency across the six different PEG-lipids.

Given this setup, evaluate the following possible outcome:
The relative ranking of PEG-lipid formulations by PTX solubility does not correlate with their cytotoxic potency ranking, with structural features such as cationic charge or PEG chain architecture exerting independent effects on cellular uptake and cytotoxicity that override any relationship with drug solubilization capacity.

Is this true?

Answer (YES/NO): NO